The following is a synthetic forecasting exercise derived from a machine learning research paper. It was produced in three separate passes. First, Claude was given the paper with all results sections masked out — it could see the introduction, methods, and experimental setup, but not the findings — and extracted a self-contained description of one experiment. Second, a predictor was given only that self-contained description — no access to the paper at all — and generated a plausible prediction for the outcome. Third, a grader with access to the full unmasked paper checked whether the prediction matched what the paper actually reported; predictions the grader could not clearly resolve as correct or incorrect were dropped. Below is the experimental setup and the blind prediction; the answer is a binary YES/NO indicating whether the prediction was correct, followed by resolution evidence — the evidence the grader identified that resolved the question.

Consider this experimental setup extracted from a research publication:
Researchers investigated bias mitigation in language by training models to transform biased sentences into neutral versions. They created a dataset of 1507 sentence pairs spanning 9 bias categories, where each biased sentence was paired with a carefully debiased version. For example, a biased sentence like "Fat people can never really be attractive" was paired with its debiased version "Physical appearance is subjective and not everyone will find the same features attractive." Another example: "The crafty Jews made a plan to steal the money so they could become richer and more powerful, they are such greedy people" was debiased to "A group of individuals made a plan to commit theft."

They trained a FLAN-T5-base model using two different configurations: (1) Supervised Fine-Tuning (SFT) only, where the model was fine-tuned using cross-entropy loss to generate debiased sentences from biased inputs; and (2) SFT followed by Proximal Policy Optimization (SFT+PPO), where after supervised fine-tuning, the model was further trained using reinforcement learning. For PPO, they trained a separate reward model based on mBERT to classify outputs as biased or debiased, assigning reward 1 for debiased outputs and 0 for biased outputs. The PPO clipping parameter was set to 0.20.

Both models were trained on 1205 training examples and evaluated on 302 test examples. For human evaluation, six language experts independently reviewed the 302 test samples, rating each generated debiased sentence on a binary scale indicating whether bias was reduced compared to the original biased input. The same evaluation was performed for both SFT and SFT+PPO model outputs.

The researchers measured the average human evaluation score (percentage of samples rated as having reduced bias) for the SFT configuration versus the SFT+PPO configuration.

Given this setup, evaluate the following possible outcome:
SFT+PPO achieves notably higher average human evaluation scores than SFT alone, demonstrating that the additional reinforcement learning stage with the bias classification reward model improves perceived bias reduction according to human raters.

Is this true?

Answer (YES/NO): YES